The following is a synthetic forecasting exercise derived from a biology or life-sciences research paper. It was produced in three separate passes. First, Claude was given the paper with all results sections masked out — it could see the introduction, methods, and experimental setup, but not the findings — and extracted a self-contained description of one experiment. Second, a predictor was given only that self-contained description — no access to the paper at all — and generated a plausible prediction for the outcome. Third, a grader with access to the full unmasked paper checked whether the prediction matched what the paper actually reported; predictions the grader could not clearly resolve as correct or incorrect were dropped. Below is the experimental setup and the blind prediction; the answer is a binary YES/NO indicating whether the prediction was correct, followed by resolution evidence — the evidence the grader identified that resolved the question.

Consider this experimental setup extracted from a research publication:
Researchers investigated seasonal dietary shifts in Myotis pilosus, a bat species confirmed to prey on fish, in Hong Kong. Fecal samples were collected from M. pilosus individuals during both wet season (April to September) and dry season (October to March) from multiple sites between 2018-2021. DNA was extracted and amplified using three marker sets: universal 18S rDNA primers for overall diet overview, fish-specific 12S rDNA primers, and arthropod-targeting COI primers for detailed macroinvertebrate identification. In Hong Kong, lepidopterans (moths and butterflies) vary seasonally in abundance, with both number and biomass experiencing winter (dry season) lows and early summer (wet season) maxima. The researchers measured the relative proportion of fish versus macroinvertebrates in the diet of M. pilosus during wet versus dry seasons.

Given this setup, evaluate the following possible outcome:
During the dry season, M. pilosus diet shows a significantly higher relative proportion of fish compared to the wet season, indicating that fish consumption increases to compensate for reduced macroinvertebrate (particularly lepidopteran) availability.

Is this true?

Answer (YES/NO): YES